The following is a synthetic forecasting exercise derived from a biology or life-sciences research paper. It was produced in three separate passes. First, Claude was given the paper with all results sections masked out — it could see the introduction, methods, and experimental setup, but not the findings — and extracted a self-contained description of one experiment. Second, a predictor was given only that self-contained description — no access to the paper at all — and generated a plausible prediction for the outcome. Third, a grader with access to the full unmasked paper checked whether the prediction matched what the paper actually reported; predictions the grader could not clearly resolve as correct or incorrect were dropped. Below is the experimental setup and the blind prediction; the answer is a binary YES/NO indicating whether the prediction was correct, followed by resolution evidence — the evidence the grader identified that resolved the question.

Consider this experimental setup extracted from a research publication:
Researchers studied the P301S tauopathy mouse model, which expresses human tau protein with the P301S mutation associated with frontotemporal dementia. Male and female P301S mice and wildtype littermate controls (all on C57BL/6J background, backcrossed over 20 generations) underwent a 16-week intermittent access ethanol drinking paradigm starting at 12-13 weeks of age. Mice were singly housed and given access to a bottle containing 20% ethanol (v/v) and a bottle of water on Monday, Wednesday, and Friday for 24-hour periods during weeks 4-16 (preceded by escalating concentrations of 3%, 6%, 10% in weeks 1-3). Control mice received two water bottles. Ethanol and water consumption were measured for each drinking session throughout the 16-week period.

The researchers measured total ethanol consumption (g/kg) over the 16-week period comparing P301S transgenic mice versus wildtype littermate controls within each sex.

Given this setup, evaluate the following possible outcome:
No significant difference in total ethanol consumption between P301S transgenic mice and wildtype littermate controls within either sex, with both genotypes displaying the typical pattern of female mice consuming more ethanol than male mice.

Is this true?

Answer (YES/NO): YES